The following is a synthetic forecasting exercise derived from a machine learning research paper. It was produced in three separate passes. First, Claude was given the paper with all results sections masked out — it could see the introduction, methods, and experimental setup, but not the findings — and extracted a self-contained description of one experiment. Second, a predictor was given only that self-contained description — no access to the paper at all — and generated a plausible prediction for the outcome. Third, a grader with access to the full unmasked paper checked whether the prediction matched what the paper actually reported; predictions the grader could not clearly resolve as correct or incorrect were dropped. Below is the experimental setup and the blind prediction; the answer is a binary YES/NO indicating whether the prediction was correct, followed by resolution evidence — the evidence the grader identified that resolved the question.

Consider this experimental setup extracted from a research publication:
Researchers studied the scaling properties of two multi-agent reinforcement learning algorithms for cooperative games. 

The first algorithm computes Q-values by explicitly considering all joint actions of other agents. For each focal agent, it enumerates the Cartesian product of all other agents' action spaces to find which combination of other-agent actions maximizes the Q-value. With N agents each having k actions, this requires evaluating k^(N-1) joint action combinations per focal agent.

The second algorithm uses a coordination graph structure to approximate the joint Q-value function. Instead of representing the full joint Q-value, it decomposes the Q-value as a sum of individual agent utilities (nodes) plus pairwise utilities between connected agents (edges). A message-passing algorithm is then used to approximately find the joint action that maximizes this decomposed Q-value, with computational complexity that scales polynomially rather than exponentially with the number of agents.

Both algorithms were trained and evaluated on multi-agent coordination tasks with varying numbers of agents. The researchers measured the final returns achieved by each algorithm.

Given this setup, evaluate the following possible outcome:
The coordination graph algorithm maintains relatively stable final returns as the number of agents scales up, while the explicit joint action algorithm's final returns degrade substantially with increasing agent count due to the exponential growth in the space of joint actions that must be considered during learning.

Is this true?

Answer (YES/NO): NO